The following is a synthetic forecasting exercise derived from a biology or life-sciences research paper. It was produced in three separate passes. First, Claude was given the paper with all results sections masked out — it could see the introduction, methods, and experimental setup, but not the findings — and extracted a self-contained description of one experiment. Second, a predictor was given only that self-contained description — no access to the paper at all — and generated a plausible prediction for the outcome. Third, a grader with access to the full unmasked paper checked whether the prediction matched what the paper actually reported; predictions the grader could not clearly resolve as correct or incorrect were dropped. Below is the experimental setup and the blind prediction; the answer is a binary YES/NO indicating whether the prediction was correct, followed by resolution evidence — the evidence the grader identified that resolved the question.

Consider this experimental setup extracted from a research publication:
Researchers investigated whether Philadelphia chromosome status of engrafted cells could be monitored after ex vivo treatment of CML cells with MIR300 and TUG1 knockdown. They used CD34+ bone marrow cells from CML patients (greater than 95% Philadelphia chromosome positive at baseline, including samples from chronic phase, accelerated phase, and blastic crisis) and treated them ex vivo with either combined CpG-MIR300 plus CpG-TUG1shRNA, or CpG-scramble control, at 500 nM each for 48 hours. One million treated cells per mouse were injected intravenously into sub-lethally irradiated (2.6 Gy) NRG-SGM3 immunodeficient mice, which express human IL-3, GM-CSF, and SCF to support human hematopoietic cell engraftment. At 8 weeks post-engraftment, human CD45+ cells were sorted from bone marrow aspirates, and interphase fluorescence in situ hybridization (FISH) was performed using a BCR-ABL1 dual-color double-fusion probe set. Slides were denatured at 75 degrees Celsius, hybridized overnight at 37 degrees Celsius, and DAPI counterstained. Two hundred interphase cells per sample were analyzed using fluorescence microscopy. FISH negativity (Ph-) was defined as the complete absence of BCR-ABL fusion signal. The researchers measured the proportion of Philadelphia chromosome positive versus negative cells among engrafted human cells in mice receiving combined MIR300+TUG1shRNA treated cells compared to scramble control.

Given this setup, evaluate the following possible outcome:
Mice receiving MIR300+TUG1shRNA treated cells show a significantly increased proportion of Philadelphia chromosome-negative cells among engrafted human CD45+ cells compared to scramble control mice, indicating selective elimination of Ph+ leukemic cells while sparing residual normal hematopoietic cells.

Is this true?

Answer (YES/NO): YES